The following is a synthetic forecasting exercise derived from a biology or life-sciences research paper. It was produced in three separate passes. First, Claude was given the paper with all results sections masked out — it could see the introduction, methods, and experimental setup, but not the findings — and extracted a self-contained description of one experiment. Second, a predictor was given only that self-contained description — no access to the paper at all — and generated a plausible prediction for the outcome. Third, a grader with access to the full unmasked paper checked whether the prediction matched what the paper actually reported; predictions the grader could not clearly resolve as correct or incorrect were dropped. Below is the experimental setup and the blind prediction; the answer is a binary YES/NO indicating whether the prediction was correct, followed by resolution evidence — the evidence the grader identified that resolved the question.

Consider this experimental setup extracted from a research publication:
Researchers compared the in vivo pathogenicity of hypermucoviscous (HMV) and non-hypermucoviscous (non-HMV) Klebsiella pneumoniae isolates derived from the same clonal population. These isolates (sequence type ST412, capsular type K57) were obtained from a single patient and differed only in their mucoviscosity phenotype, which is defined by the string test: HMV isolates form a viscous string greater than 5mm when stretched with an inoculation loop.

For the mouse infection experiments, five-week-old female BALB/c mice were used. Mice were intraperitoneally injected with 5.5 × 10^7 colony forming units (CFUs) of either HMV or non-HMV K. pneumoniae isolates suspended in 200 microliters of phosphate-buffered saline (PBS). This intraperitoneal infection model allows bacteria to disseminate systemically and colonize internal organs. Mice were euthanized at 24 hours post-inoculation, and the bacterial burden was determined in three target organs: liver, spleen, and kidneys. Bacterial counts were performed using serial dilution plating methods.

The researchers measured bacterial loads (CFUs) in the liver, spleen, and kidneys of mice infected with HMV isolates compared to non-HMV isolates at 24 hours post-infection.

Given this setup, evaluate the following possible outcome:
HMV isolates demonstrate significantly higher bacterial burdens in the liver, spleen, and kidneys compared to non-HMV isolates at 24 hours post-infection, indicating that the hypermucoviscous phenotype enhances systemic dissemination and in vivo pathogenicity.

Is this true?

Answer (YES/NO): YES